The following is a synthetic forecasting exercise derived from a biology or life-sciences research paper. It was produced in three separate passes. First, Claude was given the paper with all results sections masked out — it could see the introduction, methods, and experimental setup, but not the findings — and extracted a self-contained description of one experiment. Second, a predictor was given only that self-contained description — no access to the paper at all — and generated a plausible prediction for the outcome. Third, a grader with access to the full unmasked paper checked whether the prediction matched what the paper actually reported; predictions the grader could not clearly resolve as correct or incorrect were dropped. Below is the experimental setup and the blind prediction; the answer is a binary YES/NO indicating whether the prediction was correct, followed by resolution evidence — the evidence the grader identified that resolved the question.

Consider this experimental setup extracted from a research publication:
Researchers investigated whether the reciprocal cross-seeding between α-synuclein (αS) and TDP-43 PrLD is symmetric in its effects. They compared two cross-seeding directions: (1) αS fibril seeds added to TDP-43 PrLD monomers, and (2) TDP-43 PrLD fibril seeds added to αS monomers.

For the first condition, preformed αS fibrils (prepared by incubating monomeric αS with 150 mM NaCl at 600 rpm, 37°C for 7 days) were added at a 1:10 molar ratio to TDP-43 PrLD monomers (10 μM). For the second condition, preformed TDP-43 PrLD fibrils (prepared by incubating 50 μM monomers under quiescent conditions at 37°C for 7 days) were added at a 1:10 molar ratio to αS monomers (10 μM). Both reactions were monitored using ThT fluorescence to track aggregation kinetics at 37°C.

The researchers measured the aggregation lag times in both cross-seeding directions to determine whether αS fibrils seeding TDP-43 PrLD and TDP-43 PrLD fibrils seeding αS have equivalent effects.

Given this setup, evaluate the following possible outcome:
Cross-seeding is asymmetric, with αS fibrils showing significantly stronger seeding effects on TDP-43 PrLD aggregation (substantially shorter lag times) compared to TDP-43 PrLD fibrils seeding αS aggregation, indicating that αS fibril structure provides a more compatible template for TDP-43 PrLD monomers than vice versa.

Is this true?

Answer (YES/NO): YES